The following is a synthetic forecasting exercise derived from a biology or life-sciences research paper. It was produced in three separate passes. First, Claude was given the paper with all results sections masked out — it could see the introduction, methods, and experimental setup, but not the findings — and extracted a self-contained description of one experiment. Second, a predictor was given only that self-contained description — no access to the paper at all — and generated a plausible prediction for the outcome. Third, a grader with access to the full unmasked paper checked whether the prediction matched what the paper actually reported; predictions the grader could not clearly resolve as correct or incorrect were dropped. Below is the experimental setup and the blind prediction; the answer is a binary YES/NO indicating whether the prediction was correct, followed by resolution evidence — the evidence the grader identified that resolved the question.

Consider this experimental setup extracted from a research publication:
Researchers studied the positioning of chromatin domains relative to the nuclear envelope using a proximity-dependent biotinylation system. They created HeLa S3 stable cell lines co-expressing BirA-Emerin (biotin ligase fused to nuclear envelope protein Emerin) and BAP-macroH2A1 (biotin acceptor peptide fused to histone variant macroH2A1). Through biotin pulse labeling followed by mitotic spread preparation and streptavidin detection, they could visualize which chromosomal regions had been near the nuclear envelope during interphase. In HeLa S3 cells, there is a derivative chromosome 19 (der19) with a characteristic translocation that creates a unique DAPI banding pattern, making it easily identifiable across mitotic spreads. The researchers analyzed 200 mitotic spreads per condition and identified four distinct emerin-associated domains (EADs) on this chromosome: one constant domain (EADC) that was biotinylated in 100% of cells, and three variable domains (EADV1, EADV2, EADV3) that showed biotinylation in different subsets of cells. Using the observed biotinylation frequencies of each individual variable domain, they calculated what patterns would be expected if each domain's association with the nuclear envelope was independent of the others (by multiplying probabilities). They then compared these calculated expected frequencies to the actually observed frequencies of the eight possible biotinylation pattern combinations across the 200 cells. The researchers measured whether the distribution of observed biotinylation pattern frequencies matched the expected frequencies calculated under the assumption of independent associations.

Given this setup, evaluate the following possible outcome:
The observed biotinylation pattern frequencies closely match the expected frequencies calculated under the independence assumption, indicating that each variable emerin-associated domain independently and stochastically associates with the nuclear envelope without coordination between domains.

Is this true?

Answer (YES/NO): NO